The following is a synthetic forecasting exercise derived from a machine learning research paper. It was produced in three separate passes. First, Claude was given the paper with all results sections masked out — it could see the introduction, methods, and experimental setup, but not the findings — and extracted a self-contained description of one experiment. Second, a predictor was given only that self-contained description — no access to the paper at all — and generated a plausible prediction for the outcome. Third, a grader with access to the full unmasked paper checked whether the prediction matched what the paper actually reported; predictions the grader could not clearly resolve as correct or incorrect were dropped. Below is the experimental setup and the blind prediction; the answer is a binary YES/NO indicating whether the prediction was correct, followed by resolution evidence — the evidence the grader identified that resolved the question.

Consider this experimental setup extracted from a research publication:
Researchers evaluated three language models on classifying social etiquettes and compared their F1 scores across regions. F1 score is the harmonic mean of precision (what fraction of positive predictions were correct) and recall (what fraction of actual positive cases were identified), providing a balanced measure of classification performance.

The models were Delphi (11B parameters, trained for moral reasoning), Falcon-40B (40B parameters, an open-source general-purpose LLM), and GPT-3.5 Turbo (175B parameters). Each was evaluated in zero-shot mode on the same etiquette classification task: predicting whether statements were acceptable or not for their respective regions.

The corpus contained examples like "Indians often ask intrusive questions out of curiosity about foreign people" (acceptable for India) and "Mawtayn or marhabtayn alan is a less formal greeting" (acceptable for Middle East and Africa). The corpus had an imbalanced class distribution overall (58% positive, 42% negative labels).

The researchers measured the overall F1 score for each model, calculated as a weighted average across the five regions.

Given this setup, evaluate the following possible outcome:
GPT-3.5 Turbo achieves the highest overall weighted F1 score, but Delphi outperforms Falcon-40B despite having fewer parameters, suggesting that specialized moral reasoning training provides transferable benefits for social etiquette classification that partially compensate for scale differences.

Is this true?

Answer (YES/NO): NO